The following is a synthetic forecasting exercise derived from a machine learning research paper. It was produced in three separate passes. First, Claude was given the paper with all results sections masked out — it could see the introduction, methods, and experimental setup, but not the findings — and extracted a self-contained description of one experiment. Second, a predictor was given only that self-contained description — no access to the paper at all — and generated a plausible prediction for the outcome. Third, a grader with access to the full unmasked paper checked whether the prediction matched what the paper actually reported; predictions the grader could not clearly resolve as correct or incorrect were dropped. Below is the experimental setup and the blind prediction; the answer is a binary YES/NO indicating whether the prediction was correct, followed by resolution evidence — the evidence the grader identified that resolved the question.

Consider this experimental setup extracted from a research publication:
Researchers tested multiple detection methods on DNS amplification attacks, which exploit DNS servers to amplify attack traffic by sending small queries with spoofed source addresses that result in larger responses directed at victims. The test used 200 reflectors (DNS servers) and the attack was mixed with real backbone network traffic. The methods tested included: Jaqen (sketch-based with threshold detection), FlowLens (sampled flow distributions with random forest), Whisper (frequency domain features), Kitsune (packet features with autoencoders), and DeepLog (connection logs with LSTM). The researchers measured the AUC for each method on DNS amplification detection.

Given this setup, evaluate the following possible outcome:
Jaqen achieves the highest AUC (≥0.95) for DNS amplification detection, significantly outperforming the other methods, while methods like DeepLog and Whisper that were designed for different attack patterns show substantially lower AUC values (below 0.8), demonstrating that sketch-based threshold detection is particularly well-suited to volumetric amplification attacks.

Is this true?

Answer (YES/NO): NO